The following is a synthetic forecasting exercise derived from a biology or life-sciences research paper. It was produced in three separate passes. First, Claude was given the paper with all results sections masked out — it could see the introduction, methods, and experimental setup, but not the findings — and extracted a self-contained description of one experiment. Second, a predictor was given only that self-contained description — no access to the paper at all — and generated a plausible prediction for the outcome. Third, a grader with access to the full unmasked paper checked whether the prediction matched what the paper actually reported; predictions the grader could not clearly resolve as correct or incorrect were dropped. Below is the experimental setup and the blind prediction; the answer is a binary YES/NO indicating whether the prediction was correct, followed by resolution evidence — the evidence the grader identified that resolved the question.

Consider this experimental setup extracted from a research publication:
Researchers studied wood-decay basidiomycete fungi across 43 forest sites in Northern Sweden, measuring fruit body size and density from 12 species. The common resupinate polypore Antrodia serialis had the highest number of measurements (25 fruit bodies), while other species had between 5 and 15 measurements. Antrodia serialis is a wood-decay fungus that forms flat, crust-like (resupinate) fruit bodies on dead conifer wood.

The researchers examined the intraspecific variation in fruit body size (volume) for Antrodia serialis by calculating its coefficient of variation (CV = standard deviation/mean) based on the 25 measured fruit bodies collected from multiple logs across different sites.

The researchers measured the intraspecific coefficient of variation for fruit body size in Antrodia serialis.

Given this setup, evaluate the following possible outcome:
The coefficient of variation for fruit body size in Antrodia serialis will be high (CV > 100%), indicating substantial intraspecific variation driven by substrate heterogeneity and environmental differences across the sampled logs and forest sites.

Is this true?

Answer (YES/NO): YES